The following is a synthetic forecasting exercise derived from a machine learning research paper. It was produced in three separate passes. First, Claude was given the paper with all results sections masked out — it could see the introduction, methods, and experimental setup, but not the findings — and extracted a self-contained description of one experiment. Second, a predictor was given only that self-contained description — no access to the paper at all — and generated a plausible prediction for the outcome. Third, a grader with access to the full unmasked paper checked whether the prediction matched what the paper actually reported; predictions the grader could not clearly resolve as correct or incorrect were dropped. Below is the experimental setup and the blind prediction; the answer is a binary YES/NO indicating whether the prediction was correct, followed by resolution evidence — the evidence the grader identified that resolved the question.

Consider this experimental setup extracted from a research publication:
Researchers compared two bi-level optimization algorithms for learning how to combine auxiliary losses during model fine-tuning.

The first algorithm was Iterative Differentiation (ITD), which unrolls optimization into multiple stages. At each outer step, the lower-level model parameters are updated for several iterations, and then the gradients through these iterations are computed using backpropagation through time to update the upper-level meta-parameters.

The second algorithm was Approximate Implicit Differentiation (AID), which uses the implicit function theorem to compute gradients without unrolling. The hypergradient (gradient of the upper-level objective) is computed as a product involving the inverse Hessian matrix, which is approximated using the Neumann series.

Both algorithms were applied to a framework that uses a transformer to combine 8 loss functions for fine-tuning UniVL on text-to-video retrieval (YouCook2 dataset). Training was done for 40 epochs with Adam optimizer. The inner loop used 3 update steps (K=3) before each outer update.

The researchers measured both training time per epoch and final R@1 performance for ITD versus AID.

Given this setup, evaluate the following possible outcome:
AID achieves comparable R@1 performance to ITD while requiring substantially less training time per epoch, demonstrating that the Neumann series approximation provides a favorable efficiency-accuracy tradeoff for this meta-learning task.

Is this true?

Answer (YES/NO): NO